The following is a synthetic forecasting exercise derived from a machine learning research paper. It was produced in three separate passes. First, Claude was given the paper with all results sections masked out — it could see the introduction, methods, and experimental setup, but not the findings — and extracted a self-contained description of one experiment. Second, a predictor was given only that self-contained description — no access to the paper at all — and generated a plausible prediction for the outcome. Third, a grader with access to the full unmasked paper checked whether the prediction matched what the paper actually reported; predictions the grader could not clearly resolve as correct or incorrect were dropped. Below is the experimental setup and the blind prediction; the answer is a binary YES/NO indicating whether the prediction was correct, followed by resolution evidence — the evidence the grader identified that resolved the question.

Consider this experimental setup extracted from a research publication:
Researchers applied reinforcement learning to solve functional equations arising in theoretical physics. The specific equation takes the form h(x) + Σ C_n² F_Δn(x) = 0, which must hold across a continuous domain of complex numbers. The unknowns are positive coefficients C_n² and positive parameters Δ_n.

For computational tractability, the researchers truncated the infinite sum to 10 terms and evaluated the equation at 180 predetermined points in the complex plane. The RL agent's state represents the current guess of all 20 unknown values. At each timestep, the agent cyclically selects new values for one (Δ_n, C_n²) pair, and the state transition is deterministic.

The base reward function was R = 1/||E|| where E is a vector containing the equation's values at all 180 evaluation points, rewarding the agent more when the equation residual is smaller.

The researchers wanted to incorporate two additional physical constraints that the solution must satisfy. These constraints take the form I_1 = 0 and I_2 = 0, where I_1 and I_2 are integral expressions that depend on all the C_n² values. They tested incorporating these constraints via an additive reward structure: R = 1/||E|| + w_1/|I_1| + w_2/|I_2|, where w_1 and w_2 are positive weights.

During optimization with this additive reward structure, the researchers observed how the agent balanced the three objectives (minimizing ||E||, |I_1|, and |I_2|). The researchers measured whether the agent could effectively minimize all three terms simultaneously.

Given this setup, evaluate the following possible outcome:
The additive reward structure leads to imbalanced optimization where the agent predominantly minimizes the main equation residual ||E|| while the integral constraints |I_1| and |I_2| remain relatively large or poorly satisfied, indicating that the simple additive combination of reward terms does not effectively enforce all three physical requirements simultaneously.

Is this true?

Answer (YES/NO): NO